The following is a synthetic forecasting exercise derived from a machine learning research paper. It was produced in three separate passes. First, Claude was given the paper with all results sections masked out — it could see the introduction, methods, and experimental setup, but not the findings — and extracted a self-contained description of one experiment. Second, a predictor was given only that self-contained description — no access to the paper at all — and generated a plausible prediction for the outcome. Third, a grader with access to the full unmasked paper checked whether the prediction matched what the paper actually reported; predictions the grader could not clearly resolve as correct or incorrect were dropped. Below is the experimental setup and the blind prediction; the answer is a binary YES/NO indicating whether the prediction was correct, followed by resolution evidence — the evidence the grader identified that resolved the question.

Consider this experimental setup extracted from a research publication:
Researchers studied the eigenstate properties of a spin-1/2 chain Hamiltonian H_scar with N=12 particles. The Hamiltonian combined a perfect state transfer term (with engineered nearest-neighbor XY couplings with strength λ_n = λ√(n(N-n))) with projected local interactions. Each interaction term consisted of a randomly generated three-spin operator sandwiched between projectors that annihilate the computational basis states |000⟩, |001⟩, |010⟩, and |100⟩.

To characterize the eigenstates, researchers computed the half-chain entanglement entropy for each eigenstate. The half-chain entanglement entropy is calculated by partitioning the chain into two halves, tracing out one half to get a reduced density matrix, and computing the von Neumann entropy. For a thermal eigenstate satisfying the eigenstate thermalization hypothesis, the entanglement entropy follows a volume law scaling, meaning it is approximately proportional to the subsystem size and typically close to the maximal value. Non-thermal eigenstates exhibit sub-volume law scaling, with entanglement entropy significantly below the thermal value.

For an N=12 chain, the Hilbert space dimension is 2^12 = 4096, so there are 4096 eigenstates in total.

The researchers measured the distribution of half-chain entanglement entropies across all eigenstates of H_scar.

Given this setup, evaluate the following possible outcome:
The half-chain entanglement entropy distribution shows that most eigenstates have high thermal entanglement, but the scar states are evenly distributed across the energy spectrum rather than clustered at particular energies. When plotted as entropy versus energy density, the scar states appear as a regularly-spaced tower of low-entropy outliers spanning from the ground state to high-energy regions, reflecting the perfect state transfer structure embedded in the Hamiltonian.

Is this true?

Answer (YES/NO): NO